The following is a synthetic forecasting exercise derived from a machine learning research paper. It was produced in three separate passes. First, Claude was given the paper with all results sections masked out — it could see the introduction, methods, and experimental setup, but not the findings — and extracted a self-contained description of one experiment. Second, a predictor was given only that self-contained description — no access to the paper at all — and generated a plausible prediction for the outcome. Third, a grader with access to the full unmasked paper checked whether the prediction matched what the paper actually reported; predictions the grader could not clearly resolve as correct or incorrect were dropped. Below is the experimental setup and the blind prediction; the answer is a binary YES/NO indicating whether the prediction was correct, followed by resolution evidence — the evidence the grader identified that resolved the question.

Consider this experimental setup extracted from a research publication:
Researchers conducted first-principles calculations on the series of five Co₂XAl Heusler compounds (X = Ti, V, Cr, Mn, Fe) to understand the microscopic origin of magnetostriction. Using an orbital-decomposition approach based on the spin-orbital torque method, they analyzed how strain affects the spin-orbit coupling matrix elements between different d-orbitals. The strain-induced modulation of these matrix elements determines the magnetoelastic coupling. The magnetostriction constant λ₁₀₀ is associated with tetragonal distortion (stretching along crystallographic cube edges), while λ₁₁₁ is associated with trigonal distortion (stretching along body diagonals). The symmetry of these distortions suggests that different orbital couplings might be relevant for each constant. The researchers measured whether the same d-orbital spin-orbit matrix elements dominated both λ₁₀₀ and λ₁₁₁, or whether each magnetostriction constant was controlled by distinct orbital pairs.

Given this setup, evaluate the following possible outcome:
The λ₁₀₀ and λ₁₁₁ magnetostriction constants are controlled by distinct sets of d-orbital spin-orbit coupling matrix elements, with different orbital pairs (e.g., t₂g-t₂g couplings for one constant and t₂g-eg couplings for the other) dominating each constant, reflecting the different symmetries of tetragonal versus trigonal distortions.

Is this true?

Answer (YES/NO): NO